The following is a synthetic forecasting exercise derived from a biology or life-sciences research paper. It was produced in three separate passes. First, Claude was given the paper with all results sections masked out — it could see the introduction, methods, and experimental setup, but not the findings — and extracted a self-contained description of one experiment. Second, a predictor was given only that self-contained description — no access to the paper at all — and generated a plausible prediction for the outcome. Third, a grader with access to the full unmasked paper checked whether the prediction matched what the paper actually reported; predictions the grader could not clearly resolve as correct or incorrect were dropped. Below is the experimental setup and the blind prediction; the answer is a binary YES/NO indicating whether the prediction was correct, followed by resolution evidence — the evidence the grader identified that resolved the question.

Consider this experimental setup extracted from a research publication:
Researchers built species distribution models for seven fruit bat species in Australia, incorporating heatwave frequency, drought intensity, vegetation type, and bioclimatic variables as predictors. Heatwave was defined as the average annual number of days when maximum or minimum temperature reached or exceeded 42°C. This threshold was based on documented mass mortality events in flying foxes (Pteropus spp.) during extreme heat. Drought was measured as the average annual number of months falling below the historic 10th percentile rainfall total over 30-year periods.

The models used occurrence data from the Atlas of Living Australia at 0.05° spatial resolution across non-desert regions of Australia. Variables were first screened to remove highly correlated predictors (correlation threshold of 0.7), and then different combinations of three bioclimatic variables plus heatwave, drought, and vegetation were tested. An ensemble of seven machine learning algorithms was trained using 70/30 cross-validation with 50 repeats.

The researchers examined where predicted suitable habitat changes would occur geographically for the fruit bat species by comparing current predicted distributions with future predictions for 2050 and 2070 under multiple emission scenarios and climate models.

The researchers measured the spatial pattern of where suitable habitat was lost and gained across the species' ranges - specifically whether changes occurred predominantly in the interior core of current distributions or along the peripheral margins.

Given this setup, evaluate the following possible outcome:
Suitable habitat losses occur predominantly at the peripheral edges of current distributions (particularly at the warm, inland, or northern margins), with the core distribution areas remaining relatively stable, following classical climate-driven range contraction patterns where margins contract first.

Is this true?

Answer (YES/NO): YES